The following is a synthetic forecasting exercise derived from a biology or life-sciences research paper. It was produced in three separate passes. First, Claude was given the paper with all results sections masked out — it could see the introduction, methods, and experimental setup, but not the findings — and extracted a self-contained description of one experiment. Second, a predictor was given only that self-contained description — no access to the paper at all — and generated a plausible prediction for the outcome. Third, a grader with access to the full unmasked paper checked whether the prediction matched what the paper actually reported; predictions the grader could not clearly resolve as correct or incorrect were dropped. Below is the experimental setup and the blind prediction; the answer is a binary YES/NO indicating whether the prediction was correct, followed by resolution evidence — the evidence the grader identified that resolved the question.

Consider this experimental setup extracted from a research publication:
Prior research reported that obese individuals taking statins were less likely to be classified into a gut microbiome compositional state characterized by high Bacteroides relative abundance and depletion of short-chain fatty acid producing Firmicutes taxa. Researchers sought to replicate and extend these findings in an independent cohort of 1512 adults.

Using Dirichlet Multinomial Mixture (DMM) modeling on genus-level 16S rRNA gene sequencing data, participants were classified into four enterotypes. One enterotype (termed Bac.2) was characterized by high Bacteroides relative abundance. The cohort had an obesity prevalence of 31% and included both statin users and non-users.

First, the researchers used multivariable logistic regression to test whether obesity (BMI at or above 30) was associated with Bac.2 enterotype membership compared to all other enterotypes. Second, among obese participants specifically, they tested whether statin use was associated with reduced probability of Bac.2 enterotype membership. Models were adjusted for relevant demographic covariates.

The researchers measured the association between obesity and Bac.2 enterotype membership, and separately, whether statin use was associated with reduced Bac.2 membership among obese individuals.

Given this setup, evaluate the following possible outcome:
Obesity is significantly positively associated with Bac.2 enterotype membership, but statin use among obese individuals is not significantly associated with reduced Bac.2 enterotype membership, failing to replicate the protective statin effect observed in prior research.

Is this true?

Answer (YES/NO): NO